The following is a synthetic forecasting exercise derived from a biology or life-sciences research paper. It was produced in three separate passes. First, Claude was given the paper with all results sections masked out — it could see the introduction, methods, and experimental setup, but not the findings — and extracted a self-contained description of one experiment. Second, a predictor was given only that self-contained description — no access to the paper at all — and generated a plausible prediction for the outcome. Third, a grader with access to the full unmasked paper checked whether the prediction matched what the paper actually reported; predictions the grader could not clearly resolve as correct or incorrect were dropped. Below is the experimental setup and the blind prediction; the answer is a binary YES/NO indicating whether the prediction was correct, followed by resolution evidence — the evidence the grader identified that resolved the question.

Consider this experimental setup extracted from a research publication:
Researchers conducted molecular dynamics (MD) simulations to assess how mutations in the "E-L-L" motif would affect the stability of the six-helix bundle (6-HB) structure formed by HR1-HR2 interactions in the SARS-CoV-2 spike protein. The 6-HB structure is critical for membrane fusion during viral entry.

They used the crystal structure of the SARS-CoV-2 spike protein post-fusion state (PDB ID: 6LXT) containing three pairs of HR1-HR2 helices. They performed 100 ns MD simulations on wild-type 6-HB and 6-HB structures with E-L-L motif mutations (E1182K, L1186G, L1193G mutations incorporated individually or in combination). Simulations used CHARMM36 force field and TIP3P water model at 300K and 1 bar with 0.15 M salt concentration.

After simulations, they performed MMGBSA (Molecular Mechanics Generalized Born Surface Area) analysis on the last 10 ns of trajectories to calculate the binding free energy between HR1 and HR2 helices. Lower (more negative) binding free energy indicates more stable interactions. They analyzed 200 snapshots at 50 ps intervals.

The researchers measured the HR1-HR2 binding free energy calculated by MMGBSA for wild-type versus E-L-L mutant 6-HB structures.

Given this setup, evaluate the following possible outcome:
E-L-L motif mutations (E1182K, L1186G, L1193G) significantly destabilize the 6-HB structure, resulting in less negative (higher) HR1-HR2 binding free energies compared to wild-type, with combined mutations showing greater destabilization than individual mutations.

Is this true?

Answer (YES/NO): NO